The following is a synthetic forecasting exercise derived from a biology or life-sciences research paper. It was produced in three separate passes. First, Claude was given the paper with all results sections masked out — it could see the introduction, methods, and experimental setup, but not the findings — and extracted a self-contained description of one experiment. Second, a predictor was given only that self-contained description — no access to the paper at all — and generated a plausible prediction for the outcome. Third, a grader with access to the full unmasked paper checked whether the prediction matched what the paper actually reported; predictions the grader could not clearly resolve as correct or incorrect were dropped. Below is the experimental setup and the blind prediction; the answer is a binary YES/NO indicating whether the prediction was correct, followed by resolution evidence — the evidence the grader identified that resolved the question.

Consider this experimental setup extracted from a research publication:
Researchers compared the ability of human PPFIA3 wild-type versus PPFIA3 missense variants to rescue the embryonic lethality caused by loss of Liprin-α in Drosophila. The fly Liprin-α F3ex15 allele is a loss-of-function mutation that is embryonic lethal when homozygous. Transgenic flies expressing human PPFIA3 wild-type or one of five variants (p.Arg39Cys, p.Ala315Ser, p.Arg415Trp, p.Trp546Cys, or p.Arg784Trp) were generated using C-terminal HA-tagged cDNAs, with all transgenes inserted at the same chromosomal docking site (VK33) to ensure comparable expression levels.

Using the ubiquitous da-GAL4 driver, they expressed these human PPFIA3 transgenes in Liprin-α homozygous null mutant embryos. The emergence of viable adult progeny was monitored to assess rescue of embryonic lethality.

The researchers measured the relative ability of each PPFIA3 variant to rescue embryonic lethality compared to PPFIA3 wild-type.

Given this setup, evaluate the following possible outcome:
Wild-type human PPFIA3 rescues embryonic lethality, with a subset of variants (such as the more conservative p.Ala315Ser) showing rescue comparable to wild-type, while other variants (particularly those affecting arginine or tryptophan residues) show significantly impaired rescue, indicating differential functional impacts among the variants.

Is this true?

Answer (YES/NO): NO